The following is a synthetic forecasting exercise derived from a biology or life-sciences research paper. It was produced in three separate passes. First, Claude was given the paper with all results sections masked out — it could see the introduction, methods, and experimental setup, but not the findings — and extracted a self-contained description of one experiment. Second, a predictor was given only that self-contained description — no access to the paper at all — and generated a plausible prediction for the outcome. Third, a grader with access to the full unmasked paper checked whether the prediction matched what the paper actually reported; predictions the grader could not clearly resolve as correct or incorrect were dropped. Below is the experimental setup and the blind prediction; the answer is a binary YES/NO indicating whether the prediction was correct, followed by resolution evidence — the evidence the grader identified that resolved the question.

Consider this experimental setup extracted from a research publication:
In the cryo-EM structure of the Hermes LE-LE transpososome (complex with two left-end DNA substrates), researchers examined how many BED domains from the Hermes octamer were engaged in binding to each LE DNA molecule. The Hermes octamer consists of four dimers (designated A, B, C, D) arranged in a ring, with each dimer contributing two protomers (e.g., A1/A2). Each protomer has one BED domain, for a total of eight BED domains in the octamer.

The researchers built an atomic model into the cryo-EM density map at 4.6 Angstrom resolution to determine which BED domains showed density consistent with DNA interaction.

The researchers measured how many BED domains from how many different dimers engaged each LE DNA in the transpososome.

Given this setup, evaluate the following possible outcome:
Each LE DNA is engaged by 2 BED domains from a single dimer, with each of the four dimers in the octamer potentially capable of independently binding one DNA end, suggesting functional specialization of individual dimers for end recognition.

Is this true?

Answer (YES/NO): NO